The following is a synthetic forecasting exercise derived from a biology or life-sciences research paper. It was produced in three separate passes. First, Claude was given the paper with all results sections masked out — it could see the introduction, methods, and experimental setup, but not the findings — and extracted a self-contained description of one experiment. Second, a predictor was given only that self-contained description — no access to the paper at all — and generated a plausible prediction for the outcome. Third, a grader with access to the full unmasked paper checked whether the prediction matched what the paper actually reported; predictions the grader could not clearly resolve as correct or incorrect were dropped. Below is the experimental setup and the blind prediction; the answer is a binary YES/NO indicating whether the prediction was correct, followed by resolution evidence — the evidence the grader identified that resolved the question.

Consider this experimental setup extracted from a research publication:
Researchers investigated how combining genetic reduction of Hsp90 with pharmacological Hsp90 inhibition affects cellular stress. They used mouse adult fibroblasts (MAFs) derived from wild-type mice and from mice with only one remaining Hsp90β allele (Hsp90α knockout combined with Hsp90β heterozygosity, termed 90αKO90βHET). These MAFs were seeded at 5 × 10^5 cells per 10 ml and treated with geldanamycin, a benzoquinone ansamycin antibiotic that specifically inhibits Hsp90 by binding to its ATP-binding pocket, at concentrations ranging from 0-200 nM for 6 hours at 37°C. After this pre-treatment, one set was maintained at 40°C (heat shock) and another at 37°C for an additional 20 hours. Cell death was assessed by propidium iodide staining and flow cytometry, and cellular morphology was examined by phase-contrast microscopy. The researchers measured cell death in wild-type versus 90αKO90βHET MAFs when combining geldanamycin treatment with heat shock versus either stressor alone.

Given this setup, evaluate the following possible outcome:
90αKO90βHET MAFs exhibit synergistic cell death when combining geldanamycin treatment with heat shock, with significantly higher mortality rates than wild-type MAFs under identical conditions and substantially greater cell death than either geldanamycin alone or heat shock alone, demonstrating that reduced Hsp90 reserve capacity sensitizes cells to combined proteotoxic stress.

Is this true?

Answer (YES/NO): NO